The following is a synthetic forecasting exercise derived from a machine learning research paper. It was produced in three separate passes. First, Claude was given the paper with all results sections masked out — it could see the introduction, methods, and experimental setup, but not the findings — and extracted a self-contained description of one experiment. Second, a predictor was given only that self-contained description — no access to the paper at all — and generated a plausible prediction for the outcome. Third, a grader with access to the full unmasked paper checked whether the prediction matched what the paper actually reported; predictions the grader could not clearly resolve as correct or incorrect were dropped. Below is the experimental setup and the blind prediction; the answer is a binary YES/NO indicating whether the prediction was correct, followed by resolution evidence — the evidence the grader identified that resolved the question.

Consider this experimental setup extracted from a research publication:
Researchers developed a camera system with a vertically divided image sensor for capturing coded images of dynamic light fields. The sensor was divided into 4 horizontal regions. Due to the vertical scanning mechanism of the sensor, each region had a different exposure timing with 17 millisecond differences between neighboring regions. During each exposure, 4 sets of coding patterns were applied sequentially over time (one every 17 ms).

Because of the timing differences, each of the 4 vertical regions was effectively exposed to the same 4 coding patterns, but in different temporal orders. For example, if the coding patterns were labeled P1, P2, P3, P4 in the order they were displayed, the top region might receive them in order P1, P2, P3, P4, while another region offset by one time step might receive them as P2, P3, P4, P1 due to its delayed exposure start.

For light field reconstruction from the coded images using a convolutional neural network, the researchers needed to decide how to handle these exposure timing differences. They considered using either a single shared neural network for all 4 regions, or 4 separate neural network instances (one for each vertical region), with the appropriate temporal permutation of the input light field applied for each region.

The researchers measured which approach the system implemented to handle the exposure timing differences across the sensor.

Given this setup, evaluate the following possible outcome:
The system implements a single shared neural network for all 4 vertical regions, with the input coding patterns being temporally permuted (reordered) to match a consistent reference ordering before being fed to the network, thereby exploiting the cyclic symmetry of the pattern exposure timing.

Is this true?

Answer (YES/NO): NO